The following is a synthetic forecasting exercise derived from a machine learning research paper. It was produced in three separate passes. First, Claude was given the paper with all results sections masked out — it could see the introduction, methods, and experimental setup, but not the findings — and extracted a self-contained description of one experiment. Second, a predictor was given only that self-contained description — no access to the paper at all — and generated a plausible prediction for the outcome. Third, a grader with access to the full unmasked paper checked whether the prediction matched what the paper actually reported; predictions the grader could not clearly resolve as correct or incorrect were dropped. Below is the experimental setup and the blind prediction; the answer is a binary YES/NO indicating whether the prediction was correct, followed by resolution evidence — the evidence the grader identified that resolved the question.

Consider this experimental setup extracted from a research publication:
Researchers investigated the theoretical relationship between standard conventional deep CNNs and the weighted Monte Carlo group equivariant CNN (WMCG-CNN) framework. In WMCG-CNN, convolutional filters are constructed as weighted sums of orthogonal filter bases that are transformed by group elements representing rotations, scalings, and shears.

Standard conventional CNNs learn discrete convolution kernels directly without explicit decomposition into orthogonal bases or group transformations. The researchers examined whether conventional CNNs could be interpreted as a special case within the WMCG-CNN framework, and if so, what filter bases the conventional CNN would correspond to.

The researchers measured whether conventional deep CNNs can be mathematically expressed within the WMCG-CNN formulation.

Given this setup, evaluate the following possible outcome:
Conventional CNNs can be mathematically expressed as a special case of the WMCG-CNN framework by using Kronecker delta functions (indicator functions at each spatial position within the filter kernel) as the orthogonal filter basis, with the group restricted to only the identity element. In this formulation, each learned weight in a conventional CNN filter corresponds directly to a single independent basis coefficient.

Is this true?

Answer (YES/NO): YES